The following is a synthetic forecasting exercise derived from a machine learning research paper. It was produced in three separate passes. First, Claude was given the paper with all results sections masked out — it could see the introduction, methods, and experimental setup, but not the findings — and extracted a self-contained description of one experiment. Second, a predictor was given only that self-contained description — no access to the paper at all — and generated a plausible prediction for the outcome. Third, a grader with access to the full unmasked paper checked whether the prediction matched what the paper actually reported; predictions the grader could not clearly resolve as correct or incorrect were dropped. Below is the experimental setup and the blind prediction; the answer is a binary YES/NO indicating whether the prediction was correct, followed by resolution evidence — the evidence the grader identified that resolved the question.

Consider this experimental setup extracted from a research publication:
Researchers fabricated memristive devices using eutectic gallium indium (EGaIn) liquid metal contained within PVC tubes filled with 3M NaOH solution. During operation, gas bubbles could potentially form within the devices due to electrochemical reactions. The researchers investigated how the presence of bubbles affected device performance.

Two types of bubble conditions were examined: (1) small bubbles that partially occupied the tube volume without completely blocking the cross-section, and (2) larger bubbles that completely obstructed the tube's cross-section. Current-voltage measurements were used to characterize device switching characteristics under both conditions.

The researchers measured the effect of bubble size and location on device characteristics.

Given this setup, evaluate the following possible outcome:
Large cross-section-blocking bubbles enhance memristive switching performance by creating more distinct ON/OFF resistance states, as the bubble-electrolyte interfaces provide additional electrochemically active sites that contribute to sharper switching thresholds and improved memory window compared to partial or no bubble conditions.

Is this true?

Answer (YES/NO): NO